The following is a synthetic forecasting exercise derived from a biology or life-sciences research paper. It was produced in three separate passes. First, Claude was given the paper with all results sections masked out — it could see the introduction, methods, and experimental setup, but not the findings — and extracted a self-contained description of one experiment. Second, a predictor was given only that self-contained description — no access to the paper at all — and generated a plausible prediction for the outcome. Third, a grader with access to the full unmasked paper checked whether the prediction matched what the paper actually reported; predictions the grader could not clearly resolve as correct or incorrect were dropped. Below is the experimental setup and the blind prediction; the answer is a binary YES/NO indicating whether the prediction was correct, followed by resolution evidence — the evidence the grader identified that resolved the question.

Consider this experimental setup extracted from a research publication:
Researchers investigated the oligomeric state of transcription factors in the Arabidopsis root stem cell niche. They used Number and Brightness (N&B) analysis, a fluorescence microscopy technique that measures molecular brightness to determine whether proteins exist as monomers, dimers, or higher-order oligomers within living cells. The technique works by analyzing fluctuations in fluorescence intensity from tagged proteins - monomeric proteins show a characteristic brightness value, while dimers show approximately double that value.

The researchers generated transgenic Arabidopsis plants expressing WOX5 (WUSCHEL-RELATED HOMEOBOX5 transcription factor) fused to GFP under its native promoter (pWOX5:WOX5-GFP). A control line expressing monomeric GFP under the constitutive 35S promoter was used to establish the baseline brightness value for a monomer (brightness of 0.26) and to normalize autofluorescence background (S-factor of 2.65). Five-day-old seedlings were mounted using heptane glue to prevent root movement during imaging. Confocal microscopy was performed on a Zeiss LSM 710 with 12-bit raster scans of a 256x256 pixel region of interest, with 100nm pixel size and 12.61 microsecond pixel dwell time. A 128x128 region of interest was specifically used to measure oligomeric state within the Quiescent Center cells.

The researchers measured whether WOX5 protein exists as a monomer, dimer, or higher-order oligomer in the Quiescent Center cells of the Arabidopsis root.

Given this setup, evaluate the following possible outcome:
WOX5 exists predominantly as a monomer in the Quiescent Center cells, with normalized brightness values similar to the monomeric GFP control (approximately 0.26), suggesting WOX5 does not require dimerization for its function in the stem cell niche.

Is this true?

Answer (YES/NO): YES